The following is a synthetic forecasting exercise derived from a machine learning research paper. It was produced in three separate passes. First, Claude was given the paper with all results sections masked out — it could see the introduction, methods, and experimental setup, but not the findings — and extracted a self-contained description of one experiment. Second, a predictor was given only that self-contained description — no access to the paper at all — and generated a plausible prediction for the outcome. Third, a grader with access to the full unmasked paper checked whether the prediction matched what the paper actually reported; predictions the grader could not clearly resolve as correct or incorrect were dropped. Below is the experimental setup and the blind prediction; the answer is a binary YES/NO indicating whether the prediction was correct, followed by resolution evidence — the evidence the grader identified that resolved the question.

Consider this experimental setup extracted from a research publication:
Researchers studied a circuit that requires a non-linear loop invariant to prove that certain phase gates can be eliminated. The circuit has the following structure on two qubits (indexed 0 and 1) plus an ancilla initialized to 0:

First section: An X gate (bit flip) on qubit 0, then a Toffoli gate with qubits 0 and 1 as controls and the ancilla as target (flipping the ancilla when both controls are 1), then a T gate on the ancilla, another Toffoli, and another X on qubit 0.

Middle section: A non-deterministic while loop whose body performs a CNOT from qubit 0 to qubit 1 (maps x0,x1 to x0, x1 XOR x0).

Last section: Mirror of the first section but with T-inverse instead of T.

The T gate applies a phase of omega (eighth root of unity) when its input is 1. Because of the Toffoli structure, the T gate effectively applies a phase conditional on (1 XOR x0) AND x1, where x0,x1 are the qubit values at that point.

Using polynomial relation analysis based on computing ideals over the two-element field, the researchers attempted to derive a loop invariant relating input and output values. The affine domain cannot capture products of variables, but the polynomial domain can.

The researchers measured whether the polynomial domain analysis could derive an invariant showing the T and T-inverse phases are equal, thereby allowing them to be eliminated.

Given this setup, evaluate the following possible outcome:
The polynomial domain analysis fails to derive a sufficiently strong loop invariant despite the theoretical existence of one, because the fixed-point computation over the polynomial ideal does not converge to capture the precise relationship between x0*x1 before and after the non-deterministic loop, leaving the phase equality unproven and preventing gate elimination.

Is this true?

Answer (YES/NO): NO